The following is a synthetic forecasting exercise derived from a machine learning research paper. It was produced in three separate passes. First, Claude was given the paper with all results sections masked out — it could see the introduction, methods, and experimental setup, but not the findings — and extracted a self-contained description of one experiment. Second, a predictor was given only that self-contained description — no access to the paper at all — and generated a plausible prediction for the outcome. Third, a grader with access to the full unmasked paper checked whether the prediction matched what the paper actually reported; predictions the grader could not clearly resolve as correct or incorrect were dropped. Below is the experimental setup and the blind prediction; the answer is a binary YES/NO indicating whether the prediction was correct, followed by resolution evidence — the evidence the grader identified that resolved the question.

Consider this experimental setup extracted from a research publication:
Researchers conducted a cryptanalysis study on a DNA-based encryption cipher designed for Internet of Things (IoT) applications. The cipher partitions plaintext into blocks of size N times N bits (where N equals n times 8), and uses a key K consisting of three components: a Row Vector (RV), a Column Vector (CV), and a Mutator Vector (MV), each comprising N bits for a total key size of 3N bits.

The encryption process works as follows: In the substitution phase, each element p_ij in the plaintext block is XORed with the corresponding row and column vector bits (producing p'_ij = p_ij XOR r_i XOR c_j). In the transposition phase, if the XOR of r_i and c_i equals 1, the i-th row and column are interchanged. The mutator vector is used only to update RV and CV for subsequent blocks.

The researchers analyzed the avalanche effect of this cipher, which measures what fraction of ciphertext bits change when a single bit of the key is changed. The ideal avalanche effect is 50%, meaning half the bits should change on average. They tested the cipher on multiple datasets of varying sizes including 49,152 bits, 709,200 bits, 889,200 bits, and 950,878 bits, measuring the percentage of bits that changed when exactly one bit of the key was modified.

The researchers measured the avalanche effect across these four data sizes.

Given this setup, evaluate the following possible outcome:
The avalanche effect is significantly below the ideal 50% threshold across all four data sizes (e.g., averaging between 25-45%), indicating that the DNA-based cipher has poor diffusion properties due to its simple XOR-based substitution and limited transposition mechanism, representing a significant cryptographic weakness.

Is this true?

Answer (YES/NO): YES